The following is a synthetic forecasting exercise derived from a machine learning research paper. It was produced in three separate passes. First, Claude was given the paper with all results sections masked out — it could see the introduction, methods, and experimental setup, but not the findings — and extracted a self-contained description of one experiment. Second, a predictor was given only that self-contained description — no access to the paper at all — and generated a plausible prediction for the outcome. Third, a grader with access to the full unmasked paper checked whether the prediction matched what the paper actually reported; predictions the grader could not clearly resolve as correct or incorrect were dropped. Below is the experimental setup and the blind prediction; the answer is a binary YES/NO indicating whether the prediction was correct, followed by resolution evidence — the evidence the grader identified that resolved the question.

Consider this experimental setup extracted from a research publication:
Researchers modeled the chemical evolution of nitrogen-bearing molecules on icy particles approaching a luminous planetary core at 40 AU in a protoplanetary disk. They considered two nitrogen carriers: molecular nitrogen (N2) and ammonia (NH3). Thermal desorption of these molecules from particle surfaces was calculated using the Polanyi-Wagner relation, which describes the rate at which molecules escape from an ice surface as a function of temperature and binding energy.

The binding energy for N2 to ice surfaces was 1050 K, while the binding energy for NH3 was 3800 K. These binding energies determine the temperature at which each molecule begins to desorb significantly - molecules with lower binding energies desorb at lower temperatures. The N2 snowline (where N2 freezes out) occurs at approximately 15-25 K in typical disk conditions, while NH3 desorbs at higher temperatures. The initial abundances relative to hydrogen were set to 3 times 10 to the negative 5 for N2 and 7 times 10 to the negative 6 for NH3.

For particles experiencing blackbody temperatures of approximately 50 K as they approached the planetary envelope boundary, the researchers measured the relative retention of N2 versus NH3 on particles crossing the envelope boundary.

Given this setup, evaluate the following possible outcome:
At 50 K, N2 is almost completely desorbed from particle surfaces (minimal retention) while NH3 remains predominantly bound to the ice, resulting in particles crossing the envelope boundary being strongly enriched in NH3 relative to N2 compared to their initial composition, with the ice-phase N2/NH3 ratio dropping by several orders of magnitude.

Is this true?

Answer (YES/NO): YES